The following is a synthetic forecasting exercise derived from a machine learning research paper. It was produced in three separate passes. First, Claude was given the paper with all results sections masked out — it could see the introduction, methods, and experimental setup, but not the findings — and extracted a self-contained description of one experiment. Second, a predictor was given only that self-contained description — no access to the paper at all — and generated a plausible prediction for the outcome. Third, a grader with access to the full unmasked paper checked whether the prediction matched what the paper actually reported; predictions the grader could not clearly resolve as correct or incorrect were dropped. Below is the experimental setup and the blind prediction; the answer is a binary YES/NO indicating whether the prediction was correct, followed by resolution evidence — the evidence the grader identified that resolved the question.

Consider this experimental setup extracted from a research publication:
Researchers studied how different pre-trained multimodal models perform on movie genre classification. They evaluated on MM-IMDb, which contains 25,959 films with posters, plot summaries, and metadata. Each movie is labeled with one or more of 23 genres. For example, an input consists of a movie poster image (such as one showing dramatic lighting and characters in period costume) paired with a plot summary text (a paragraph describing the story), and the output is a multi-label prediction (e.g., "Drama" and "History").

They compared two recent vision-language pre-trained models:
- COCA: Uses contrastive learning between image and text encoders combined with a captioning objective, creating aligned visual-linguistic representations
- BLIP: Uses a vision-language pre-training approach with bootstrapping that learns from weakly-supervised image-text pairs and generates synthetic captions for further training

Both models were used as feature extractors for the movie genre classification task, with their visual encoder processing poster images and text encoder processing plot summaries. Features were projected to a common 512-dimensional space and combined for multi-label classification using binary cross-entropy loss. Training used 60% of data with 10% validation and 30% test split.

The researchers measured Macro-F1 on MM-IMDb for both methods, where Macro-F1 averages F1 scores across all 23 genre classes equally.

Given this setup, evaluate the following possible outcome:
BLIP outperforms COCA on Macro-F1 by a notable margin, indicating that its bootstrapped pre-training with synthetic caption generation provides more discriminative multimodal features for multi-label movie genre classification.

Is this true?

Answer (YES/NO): NO